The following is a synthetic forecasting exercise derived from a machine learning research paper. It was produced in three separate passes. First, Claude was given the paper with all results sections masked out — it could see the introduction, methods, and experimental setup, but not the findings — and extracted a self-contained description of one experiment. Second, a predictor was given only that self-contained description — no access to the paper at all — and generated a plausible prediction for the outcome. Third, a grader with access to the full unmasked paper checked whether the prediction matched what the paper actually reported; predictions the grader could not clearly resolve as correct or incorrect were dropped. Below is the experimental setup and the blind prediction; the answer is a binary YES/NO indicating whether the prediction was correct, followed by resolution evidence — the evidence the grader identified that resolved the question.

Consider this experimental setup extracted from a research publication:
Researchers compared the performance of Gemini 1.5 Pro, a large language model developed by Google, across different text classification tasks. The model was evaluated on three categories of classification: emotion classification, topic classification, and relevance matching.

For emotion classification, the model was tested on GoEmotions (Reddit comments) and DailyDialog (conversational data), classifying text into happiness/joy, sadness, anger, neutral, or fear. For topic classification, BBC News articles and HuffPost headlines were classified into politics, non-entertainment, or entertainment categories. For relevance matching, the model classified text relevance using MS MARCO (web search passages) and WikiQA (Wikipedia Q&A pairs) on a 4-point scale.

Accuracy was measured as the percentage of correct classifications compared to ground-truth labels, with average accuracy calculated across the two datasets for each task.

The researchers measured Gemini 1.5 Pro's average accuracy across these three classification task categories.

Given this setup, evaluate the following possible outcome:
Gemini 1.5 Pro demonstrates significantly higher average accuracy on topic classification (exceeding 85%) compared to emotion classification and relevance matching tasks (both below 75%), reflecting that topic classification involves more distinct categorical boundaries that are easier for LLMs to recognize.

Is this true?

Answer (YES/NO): NO